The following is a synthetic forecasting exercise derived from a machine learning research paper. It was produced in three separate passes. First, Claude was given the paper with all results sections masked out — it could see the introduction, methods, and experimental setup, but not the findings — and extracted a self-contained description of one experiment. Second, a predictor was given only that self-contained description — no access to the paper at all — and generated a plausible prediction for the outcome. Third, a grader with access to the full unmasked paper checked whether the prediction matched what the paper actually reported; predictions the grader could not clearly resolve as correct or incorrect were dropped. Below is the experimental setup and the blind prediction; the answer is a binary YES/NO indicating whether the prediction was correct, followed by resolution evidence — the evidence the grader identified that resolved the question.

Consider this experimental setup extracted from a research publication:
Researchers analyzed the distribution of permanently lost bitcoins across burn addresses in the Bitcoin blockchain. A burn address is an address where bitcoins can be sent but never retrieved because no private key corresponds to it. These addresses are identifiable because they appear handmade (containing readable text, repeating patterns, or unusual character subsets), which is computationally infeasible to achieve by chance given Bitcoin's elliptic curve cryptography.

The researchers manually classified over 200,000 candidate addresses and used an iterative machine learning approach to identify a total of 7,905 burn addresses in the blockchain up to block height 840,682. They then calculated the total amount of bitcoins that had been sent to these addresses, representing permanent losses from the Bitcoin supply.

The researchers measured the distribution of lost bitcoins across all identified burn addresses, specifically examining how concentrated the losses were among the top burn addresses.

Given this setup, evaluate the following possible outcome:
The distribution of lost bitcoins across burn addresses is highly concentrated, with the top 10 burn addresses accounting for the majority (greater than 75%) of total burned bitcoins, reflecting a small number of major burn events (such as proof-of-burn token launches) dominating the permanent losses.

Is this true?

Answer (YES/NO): YES